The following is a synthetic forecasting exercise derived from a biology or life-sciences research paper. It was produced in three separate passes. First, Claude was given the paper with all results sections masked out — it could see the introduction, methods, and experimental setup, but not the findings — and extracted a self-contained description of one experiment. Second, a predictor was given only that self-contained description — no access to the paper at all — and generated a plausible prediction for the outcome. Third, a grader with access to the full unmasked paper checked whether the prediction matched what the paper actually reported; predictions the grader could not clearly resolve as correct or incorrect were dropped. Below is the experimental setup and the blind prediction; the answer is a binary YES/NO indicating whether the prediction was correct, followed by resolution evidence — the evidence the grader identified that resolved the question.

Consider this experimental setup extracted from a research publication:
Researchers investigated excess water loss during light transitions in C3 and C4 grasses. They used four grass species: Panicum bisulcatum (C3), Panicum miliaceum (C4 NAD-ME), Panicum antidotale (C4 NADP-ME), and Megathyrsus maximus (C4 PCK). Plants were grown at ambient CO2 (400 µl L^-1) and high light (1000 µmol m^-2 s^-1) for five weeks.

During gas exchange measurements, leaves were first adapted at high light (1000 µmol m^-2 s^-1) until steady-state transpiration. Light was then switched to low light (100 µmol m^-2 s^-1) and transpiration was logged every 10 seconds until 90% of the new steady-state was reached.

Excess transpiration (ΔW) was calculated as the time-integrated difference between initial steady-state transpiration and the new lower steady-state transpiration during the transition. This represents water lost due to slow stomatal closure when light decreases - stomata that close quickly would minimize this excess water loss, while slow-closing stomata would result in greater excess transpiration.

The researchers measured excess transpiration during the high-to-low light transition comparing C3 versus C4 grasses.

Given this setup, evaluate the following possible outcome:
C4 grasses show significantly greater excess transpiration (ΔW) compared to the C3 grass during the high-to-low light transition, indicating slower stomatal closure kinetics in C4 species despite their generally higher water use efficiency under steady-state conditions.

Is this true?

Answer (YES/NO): NO